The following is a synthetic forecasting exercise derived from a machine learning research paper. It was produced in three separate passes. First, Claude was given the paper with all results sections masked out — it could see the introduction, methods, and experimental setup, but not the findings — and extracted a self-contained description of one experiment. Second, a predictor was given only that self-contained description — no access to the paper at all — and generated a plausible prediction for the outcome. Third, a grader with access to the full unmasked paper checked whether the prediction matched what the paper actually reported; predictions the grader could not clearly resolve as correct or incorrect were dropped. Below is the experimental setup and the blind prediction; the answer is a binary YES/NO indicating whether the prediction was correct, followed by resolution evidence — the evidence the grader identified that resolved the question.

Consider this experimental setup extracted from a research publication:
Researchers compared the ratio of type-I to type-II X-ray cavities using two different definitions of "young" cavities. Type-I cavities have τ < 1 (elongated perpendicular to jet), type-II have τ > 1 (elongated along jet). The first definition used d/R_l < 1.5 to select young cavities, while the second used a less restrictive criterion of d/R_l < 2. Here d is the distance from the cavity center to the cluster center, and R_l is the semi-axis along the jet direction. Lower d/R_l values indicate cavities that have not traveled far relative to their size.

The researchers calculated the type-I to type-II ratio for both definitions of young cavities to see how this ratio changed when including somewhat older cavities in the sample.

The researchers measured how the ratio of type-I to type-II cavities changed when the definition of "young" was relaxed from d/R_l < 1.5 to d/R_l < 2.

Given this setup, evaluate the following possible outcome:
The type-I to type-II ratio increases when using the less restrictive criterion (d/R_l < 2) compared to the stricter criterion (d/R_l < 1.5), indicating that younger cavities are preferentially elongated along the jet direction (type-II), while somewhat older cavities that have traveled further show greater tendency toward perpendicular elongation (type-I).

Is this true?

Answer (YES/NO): YES